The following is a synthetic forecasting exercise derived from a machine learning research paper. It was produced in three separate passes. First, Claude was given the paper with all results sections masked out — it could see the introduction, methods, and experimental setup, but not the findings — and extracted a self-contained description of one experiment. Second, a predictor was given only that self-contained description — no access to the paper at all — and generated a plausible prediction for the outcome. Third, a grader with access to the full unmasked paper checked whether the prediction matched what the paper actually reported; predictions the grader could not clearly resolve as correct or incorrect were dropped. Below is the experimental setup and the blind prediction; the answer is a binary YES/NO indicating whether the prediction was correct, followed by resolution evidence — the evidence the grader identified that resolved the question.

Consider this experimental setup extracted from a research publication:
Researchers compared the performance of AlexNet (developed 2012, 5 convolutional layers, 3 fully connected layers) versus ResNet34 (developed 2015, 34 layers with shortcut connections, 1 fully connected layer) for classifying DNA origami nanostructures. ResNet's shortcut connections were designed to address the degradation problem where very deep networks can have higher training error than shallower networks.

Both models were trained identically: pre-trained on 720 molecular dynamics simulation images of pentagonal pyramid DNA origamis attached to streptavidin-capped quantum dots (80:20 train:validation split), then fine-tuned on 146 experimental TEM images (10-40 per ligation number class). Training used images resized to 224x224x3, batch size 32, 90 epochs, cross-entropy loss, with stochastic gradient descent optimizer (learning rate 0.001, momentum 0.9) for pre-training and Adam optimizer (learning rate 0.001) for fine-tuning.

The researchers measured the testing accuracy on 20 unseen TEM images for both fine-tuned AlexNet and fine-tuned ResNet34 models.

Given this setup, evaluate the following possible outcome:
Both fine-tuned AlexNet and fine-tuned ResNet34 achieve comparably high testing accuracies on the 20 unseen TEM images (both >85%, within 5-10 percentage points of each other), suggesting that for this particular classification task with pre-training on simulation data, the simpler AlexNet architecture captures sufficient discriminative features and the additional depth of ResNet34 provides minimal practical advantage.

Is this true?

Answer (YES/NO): NO